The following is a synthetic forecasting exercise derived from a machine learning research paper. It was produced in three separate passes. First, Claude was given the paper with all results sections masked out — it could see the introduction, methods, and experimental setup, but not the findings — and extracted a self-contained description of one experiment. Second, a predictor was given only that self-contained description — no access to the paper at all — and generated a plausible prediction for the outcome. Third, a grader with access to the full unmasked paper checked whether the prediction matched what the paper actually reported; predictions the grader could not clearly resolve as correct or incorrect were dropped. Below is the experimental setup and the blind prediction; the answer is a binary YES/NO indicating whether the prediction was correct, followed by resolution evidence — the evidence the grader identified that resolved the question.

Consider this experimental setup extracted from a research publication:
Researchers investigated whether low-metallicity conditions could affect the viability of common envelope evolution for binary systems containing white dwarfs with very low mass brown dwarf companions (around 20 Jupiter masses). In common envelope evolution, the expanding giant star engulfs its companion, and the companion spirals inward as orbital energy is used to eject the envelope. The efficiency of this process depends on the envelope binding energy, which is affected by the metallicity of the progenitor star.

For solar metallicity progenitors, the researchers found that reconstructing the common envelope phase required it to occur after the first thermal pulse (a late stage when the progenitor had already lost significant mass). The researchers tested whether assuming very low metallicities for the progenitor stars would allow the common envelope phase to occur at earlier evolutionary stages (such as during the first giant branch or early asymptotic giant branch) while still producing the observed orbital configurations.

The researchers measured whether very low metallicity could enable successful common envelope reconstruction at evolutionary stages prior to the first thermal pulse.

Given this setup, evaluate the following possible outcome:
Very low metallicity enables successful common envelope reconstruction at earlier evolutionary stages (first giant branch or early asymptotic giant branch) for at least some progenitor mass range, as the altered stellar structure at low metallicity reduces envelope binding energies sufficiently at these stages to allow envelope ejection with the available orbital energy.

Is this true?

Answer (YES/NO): YES